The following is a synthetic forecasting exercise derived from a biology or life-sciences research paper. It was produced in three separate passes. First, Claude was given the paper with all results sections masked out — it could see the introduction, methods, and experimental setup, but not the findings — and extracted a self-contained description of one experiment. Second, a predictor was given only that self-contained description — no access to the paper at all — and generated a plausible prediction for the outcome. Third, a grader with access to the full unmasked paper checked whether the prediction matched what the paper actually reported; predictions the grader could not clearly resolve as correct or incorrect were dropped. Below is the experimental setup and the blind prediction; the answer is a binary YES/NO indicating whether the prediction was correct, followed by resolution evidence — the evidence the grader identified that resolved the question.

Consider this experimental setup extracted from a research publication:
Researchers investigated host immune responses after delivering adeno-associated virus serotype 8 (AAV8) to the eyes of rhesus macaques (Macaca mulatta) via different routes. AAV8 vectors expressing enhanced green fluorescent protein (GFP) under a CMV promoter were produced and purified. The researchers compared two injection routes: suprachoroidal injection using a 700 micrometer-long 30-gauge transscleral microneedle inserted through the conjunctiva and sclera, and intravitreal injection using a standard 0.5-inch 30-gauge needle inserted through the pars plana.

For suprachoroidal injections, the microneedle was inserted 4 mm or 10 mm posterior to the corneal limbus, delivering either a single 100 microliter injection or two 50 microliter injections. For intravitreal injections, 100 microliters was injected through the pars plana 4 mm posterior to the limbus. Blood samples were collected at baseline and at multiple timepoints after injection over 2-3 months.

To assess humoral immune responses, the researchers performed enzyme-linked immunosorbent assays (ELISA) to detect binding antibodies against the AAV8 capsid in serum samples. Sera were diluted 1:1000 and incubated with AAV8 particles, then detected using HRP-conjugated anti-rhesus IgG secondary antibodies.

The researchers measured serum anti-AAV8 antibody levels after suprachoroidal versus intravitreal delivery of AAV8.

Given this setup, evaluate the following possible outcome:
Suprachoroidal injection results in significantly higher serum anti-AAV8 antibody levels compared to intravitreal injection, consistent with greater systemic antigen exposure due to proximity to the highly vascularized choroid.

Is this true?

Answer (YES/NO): NO